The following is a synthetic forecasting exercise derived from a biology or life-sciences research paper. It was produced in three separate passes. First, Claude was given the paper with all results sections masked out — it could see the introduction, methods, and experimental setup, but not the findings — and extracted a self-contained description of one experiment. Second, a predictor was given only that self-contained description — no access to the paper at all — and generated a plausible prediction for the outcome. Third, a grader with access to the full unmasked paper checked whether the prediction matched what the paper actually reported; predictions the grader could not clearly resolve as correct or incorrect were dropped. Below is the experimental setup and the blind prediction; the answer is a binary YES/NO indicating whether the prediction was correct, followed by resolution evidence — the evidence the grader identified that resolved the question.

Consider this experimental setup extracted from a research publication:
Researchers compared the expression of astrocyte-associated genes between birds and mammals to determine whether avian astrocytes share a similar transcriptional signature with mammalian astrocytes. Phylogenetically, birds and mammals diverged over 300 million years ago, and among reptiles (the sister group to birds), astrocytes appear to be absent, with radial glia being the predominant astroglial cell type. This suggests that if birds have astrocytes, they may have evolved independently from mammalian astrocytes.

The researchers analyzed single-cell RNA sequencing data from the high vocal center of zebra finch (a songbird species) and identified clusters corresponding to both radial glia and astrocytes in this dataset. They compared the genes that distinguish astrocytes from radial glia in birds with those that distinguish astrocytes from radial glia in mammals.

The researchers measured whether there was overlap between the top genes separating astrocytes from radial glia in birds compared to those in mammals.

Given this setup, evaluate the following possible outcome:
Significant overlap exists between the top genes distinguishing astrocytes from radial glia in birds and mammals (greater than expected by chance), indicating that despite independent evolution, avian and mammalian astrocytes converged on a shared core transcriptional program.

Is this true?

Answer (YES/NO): YES